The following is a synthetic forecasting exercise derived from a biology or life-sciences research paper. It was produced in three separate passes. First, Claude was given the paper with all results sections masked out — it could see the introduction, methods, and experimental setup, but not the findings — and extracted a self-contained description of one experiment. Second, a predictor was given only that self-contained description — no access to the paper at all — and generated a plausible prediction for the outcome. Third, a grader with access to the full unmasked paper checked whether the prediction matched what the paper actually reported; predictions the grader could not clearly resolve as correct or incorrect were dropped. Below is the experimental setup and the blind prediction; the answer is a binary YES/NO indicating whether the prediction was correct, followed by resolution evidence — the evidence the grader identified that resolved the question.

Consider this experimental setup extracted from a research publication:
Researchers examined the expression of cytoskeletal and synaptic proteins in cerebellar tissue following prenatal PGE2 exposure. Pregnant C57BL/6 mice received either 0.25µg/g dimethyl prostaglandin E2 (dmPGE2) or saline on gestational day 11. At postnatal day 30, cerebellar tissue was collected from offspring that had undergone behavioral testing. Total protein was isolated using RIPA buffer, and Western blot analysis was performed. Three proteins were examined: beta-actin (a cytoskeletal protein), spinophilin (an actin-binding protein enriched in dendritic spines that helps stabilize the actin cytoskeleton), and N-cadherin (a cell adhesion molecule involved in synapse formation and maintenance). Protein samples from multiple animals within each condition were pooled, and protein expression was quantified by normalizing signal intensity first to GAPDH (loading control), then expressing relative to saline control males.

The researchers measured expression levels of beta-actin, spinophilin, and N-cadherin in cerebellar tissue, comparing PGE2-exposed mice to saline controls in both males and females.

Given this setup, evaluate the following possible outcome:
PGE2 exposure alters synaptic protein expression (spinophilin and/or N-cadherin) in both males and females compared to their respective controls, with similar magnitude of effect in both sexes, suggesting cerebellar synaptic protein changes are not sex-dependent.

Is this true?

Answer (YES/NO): YES